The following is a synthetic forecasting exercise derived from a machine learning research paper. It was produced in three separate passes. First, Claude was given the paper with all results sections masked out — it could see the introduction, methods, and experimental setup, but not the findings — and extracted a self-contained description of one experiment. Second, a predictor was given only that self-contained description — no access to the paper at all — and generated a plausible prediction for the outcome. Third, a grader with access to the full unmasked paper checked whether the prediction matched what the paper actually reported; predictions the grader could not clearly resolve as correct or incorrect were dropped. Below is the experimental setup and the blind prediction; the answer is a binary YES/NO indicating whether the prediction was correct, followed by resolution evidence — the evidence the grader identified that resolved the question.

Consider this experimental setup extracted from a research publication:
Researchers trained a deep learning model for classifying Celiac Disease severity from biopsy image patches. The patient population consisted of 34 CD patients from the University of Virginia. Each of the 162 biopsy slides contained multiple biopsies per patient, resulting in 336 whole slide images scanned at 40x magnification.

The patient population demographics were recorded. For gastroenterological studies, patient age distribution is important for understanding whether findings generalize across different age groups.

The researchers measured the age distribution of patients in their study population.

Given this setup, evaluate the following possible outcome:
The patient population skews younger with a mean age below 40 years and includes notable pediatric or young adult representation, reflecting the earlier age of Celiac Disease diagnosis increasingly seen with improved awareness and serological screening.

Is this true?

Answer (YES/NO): YES